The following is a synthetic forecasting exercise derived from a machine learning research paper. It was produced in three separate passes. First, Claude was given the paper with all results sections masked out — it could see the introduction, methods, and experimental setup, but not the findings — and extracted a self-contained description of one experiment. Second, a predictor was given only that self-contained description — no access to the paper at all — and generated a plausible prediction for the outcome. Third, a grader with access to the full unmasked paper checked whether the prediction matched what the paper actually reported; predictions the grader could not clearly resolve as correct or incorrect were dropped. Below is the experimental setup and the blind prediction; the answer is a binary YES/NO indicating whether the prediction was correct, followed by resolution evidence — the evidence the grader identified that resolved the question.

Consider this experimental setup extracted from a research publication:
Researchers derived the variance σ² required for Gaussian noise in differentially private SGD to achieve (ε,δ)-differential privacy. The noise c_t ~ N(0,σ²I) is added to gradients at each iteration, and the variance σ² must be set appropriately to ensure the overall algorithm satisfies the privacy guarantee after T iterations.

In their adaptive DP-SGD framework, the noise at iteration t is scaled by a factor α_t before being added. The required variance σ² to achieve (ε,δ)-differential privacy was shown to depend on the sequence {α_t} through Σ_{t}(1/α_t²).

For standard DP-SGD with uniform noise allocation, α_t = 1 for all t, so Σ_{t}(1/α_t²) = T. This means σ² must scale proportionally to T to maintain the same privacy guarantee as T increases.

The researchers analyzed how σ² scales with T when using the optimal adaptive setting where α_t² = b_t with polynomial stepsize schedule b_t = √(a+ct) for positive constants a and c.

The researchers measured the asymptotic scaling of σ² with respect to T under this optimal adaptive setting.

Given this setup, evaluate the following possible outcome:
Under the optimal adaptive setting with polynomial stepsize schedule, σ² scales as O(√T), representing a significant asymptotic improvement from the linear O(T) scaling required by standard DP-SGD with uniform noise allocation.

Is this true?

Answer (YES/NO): YES